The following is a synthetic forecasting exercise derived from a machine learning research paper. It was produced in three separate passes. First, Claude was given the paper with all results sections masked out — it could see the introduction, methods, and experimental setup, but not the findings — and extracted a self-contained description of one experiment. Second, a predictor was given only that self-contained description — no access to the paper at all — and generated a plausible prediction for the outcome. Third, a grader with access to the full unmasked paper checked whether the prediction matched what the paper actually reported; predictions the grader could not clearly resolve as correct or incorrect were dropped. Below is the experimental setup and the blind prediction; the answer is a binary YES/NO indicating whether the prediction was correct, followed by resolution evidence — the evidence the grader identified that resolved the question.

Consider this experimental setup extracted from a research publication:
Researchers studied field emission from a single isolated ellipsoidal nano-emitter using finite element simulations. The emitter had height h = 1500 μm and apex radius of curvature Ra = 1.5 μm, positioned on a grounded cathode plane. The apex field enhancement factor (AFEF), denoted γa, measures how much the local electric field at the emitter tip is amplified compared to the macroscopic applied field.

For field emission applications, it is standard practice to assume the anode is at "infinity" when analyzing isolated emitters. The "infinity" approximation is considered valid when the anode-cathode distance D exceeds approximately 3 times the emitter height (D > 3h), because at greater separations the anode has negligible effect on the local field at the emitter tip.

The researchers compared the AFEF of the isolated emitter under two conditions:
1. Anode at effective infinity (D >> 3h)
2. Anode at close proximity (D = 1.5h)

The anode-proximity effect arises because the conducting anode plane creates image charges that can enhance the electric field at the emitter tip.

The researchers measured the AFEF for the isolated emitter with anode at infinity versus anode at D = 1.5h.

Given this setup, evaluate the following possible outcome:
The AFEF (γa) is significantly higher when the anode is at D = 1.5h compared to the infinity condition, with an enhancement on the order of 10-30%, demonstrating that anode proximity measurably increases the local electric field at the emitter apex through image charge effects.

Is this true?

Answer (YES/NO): NO